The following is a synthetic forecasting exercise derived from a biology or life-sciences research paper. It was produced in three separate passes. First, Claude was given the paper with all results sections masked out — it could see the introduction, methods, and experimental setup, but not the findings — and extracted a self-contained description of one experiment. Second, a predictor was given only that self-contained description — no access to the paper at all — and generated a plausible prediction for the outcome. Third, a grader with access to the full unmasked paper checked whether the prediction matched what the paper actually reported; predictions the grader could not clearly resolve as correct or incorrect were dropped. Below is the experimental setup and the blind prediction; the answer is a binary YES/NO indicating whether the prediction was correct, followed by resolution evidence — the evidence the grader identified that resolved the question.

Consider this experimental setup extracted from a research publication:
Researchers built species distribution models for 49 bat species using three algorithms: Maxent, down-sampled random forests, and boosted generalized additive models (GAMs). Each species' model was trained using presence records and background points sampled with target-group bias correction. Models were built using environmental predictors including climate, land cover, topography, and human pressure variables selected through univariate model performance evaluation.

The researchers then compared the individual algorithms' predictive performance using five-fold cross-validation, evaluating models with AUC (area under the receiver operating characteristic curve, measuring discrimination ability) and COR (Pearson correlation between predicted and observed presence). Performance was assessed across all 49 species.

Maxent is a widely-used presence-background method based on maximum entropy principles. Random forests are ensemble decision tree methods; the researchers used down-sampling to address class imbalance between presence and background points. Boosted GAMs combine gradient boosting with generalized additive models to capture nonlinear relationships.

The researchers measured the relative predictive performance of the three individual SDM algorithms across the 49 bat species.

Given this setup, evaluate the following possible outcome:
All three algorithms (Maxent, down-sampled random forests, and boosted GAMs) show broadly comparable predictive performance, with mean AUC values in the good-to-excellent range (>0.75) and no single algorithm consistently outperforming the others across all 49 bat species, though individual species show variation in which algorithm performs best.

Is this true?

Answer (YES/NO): NO